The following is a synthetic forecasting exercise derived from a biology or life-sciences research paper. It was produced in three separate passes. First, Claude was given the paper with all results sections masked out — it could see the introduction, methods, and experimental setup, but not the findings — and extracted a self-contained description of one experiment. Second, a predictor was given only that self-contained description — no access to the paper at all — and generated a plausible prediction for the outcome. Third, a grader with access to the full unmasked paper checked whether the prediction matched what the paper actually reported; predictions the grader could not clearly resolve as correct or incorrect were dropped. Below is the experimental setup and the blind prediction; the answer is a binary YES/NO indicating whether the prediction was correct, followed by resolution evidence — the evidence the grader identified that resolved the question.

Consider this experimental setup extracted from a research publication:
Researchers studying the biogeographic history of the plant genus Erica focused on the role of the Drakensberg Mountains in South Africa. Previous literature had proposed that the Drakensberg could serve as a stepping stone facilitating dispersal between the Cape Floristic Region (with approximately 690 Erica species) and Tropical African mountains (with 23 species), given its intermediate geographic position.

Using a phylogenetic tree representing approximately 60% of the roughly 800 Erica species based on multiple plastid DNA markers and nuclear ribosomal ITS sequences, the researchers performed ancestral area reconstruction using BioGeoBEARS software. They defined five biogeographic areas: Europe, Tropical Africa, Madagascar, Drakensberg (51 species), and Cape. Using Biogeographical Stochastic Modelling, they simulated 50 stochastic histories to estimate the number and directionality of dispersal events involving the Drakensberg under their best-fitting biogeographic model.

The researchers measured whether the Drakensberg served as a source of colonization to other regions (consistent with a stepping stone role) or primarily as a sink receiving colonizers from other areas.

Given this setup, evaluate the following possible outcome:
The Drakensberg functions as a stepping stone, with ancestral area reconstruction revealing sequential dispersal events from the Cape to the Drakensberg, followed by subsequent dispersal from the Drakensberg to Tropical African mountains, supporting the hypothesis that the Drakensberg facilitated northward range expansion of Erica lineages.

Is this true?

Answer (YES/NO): NO